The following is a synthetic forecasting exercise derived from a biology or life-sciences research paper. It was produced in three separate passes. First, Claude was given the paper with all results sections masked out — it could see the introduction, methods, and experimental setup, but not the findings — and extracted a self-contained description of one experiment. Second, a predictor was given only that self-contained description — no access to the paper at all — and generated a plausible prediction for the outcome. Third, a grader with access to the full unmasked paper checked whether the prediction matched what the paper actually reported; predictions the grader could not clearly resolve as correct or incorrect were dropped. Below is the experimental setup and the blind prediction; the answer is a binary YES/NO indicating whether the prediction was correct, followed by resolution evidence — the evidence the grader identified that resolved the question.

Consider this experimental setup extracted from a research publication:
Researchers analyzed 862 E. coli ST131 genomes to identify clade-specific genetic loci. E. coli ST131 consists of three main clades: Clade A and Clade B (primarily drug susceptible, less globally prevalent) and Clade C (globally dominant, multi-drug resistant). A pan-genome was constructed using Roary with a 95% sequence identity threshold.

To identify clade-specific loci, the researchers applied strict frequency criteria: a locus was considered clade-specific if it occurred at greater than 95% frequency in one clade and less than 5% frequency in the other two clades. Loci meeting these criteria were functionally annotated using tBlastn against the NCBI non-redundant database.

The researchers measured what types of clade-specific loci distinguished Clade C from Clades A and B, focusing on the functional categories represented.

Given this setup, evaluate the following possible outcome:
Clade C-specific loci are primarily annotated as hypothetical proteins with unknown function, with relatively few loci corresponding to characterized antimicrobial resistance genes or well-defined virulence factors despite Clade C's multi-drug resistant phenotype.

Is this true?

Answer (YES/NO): NO